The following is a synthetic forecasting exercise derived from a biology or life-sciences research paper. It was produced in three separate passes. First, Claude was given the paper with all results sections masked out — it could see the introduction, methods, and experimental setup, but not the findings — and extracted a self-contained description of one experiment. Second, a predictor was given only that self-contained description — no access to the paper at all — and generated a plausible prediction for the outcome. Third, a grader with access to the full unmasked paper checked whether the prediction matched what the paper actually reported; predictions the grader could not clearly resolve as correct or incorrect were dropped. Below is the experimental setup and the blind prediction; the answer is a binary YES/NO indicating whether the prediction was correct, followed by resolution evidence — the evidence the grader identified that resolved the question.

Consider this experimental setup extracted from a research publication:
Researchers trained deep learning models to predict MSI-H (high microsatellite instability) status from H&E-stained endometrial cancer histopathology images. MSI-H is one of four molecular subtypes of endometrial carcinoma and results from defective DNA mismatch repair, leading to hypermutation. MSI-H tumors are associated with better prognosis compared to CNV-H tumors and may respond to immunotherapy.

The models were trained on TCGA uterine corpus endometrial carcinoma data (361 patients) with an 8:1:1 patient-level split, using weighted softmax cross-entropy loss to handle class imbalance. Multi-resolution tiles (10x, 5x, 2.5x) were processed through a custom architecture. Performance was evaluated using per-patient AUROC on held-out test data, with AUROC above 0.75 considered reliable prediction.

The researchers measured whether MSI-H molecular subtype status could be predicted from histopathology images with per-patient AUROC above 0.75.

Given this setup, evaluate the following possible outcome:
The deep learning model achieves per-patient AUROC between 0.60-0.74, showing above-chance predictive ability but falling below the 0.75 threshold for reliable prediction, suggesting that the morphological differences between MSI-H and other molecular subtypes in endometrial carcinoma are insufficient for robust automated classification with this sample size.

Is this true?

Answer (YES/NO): NO